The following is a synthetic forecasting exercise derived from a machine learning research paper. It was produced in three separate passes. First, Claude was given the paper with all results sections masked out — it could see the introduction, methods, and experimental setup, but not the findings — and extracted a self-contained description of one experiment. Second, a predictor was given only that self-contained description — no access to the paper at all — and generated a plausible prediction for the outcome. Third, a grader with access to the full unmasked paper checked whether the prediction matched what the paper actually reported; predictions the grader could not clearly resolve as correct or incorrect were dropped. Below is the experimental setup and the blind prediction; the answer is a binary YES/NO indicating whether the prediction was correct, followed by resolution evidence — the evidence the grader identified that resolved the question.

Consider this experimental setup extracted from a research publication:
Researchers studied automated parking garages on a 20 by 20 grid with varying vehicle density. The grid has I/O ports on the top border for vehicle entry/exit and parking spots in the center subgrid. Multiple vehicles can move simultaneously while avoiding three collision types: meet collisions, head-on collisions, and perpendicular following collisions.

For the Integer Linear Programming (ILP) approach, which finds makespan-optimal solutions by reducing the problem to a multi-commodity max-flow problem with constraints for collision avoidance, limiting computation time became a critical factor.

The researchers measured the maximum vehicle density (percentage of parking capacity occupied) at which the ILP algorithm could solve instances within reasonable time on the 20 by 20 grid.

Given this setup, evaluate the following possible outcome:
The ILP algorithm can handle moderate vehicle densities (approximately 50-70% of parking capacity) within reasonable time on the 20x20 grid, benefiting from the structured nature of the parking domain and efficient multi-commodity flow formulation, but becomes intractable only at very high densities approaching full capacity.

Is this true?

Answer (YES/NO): NO